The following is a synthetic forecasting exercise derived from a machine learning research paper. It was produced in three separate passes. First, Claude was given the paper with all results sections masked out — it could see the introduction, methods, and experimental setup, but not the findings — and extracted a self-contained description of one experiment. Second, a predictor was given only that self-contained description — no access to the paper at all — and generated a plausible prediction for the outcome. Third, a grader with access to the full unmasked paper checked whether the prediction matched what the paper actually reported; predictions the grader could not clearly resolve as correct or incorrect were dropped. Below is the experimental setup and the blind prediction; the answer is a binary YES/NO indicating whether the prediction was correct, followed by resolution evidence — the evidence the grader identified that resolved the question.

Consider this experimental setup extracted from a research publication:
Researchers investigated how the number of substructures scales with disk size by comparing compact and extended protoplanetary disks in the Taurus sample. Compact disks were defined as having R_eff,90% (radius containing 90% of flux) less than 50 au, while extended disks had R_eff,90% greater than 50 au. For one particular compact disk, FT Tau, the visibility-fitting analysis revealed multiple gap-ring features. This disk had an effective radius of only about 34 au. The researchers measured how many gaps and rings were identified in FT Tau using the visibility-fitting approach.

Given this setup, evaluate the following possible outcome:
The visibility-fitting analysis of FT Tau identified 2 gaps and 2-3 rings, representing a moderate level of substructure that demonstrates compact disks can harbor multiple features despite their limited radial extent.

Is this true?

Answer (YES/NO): YES